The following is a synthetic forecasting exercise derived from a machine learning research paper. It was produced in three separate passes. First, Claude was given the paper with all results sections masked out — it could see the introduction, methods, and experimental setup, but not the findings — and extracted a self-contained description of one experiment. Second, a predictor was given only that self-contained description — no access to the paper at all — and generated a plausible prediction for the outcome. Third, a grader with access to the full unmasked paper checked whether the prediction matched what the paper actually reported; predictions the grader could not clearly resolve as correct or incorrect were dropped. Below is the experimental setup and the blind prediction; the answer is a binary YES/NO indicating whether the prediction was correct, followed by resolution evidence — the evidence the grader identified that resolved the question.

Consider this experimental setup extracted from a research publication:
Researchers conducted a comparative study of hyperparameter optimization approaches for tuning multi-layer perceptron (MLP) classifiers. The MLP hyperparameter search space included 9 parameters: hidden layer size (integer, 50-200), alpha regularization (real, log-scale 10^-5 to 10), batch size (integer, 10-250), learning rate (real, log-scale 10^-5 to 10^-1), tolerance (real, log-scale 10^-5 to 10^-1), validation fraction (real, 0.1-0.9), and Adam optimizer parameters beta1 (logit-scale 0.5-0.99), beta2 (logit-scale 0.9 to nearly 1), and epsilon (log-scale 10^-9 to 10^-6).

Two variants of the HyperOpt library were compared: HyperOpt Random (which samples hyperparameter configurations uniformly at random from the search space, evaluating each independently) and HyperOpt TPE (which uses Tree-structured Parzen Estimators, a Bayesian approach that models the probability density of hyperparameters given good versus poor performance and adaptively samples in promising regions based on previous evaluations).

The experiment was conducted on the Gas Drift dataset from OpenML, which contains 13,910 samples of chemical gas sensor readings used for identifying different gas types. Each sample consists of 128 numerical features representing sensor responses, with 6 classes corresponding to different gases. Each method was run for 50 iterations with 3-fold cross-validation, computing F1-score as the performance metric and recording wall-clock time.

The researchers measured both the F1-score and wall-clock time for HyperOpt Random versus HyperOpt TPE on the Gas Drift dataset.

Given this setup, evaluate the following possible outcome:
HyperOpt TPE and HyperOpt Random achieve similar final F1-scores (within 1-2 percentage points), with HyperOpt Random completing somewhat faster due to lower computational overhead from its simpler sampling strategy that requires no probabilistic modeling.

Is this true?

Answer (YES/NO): NO